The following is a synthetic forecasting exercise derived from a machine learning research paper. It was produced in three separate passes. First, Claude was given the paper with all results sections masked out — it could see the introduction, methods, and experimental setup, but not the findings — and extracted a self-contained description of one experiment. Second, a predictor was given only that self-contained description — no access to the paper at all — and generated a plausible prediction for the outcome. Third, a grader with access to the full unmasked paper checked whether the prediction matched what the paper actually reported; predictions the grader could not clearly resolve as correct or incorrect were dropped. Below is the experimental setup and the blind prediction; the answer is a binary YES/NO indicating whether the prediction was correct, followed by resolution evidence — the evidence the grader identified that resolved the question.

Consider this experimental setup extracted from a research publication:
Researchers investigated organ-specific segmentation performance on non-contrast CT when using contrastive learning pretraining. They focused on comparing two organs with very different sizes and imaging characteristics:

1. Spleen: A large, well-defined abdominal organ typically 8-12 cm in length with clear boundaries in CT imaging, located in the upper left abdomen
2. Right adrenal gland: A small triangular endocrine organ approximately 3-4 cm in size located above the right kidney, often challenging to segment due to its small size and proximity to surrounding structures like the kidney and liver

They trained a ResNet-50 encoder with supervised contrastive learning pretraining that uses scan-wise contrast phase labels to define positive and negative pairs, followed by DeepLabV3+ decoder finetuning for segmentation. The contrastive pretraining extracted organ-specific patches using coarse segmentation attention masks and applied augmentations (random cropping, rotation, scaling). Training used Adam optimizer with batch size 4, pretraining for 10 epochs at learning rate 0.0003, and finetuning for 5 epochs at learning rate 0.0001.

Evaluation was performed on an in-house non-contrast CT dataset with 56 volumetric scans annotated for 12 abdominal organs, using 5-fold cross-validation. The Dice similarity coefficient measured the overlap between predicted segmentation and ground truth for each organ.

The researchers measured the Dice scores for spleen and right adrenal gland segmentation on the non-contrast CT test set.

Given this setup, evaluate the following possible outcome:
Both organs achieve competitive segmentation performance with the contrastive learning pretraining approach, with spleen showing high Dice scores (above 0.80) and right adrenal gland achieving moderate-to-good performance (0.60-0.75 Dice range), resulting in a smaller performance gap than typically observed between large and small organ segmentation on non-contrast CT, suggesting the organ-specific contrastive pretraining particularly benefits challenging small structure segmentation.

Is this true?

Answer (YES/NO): NO